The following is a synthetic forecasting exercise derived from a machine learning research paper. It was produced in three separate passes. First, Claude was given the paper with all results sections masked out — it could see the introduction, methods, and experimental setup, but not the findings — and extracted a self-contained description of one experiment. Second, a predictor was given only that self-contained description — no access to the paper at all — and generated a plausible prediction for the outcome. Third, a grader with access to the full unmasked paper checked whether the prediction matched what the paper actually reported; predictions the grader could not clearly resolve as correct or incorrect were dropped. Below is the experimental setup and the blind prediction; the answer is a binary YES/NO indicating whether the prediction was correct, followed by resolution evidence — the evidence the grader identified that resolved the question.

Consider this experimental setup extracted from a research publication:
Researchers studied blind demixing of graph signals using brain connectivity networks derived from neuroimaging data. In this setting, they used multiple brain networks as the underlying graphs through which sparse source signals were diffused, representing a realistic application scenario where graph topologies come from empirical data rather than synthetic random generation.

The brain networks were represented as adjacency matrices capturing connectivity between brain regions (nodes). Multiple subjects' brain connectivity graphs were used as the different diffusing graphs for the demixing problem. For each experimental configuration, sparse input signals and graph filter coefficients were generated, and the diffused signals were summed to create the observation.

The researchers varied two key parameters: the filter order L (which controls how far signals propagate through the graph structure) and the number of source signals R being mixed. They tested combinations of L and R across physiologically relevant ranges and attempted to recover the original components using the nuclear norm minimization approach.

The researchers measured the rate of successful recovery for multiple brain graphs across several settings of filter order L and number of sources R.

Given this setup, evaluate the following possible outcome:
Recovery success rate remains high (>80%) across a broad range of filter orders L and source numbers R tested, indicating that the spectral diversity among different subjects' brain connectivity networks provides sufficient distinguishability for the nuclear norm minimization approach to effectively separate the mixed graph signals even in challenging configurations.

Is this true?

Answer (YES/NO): NO